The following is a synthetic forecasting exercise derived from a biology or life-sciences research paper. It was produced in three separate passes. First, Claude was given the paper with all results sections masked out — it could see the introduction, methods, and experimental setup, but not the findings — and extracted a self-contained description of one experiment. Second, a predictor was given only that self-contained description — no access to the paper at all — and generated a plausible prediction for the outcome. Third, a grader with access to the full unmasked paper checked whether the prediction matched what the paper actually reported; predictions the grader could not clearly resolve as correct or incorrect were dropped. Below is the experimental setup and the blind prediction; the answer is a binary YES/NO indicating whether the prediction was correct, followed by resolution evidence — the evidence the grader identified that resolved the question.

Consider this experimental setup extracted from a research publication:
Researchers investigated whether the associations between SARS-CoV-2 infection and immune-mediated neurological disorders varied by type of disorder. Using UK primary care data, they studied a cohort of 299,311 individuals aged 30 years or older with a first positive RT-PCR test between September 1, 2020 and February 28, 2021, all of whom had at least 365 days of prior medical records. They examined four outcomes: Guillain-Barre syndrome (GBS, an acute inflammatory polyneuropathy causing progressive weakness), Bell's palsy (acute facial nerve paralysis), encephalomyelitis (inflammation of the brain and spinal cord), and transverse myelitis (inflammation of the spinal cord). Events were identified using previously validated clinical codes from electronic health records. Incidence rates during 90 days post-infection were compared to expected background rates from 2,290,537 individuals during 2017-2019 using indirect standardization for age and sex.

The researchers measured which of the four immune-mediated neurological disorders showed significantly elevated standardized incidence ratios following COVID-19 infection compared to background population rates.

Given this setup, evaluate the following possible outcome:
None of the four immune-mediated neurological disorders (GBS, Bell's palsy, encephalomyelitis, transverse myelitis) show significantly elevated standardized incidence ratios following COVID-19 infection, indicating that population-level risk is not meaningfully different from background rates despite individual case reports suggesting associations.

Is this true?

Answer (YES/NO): NO